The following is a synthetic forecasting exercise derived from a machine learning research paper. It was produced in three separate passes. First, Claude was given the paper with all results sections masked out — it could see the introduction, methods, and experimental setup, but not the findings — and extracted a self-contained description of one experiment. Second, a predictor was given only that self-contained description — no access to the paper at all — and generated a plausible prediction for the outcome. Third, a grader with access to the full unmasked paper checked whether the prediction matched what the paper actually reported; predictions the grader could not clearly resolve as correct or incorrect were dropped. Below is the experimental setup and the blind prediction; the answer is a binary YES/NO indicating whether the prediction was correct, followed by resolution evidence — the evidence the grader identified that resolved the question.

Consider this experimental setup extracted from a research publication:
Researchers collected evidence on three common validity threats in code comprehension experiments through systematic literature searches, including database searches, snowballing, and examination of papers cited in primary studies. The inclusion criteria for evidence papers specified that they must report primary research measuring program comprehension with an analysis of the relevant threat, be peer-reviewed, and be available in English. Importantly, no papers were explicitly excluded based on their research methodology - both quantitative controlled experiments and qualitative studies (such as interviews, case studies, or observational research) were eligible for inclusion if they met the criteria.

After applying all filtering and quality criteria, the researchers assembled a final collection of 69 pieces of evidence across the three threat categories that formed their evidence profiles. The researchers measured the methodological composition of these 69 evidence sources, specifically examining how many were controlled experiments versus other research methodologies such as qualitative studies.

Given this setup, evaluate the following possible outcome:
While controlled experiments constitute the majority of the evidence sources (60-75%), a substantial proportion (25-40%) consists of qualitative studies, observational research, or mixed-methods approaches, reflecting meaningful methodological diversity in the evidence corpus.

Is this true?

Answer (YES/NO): NO